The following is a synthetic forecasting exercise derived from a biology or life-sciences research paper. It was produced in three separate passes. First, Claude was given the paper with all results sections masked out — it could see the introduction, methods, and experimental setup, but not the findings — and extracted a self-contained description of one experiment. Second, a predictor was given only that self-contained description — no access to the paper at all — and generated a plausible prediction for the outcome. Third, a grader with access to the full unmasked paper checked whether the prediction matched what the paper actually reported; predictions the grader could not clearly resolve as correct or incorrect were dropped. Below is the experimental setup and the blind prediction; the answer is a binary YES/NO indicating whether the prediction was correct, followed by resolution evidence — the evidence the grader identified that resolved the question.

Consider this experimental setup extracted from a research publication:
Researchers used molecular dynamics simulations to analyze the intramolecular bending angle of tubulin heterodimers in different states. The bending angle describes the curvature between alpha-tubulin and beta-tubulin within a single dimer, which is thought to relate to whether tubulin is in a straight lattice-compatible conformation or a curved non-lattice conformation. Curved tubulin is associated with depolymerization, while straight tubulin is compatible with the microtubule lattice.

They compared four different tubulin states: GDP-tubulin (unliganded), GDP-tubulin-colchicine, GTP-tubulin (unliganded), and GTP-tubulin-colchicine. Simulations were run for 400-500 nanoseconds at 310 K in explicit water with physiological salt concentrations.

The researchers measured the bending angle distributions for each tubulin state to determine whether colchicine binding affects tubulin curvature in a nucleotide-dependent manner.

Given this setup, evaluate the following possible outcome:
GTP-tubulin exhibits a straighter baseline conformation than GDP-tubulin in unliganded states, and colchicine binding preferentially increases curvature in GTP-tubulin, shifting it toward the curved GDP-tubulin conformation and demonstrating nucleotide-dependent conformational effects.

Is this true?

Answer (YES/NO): NO